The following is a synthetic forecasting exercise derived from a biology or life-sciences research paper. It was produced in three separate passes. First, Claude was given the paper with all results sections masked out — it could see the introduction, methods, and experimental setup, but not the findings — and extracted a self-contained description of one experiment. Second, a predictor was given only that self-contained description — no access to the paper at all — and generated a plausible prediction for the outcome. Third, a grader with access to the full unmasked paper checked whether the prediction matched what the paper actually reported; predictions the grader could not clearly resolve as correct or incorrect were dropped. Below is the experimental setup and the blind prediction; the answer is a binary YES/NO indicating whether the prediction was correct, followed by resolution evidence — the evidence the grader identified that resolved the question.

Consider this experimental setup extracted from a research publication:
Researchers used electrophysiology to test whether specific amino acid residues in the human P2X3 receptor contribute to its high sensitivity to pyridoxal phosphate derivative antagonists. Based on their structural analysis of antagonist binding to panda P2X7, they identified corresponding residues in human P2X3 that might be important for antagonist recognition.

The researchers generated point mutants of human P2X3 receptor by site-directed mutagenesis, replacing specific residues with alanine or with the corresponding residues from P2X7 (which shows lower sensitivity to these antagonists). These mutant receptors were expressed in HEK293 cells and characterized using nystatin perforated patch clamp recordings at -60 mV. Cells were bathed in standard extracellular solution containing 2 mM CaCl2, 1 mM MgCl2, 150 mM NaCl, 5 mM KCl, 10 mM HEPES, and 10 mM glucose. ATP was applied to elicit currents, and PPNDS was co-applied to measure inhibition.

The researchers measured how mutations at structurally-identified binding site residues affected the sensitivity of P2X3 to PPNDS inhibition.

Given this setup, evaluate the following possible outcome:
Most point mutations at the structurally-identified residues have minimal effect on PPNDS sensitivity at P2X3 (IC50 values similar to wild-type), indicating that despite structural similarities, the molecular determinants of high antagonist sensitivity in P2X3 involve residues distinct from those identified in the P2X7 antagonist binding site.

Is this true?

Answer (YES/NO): NO